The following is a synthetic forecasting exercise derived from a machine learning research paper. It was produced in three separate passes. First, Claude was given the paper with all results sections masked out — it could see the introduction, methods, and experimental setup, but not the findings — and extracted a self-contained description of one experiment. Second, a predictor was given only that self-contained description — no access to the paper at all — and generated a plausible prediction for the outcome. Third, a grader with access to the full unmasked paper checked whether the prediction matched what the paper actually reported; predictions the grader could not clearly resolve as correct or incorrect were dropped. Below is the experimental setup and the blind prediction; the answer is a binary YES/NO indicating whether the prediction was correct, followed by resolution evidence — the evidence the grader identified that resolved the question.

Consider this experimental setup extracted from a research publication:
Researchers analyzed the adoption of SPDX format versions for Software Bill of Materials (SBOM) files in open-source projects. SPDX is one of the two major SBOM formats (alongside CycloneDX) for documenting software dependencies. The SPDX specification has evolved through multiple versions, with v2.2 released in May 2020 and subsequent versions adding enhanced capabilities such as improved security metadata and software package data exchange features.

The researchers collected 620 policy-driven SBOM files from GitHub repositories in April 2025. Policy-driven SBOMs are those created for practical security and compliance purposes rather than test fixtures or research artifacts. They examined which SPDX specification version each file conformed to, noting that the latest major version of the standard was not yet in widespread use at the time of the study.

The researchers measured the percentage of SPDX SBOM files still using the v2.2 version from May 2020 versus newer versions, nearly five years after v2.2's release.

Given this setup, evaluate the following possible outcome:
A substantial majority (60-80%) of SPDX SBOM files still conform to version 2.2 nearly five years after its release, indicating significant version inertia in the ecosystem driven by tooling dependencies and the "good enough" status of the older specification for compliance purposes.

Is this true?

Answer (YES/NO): NO